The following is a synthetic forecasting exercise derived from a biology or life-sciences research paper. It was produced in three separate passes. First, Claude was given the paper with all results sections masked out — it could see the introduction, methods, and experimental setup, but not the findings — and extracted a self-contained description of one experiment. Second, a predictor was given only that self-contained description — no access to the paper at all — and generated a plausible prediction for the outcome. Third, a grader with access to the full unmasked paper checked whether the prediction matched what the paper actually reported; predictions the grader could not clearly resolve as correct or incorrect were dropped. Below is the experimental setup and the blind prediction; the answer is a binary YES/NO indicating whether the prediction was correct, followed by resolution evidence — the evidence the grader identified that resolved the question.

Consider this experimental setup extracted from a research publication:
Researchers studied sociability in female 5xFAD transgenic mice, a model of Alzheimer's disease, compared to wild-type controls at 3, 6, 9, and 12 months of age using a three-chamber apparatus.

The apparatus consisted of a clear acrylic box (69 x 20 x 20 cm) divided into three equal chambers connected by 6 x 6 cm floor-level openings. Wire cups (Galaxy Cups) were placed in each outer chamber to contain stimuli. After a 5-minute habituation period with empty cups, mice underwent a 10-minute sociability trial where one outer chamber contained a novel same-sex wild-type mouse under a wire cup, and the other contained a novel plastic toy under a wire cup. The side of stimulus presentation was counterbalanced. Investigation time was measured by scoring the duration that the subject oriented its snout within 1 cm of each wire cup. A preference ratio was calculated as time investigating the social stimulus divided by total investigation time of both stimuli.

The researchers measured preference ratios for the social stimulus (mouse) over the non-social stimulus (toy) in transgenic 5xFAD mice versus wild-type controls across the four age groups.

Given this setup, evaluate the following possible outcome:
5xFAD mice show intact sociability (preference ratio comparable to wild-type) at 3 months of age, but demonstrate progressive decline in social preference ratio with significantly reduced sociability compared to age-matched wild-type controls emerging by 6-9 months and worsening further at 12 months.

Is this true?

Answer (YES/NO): NO